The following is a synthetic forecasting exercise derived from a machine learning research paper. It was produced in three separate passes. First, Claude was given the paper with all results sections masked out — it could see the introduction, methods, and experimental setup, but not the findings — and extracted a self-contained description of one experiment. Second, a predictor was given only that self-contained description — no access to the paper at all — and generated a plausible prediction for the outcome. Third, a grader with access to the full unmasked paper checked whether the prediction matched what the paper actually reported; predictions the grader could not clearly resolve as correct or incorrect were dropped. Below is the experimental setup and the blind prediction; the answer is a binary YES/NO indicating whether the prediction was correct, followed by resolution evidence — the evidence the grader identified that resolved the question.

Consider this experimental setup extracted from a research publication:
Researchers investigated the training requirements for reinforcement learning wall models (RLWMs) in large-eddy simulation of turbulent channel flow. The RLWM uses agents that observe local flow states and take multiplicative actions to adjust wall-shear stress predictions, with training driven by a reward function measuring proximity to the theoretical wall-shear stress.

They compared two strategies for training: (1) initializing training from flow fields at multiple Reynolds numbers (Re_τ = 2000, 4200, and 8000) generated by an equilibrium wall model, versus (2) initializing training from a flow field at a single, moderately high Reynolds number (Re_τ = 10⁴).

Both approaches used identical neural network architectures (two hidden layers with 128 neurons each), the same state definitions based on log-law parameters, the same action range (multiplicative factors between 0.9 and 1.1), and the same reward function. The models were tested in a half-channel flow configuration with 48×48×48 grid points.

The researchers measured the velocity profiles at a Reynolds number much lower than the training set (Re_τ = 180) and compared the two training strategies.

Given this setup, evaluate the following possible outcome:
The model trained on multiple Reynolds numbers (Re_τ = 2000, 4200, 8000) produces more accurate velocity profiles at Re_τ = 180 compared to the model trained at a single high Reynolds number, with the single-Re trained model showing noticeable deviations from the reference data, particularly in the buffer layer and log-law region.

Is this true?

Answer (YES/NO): NO